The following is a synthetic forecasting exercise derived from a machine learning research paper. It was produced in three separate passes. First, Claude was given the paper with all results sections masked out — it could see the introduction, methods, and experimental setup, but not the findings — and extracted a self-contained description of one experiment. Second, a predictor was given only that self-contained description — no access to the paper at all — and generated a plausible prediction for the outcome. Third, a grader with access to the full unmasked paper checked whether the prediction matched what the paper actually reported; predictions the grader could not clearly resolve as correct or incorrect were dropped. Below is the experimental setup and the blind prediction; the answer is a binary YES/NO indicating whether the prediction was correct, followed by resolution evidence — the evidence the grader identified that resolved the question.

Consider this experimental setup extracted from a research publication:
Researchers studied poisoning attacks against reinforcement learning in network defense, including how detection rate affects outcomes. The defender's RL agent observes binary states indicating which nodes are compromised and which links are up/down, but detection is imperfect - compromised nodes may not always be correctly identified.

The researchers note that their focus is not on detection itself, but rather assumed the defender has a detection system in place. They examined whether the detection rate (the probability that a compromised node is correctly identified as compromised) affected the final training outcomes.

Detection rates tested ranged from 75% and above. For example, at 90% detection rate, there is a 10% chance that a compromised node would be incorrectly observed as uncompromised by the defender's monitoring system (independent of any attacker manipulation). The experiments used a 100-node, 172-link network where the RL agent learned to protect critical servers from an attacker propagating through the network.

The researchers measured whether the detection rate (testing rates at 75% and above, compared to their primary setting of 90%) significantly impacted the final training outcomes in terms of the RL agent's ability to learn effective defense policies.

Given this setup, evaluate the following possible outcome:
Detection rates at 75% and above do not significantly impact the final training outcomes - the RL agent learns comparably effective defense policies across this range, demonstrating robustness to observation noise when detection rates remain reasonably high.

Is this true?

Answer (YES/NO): YES